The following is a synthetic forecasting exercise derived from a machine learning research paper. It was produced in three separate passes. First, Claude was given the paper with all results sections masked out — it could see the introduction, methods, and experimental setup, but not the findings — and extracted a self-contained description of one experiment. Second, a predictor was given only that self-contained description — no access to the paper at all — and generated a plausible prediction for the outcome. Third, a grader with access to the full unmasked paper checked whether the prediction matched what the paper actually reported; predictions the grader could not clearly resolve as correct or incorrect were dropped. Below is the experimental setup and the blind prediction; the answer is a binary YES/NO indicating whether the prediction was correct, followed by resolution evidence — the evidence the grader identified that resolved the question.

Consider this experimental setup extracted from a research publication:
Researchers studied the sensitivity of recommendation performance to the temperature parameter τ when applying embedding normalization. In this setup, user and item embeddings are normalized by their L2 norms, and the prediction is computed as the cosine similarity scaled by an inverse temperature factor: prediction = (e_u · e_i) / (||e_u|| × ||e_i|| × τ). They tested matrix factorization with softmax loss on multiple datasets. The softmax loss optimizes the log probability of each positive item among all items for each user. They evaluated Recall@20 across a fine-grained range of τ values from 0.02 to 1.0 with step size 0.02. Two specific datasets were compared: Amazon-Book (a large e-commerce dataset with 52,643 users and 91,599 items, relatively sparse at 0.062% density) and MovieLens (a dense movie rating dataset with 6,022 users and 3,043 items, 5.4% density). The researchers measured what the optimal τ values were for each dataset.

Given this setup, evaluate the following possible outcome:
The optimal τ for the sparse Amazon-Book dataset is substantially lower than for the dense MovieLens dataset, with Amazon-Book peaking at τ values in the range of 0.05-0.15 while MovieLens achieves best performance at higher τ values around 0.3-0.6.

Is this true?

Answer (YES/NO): NO